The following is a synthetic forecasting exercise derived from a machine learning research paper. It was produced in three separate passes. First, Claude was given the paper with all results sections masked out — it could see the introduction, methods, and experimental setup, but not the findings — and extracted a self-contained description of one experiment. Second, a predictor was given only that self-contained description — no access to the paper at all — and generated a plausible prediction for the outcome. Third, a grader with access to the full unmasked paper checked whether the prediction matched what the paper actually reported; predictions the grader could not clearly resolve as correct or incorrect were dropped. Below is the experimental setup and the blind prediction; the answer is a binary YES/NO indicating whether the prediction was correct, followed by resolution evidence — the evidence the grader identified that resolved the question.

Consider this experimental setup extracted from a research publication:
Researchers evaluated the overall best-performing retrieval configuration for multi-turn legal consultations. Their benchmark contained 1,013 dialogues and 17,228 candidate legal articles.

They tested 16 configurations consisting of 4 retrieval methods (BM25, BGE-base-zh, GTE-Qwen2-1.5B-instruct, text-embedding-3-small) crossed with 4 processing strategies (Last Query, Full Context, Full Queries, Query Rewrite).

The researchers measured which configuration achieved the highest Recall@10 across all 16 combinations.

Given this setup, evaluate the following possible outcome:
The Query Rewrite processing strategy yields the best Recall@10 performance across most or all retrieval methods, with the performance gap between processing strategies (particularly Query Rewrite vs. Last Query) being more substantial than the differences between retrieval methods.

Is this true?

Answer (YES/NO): NO